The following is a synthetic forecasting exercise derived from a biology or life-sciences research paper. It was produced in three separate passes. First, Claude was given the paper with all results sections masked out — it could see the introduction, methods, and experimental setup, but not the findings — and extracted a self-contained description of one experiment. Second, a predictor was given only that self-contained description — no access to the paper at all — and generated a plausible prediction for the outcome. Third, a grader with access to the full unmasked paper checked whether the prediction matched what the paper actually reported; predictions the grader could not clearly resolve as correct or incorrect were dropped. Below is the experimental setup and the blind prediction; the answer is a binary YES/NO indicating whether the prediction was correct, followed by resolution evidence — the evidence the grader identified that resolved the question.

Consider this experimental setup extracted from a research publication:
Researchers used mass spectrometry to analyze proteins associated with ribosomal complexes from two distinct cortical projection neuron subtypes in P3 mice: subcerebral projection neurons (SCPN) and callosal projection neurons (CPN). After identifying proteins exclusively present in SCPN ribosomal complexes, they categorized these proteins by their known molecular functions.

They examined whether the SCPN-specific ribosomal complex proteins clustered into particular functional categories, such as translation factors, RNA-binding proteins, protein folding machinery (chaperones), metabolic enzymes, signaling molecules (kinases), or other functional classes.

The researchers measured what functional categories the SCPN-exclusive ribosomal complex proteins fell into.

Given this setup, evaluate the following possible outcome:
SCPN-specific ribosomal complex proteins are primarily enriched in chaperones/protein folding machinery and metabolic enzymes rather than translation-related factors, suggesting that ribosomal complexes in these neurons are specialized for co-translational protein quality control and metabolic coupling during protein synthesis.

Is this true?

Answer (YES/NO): NO